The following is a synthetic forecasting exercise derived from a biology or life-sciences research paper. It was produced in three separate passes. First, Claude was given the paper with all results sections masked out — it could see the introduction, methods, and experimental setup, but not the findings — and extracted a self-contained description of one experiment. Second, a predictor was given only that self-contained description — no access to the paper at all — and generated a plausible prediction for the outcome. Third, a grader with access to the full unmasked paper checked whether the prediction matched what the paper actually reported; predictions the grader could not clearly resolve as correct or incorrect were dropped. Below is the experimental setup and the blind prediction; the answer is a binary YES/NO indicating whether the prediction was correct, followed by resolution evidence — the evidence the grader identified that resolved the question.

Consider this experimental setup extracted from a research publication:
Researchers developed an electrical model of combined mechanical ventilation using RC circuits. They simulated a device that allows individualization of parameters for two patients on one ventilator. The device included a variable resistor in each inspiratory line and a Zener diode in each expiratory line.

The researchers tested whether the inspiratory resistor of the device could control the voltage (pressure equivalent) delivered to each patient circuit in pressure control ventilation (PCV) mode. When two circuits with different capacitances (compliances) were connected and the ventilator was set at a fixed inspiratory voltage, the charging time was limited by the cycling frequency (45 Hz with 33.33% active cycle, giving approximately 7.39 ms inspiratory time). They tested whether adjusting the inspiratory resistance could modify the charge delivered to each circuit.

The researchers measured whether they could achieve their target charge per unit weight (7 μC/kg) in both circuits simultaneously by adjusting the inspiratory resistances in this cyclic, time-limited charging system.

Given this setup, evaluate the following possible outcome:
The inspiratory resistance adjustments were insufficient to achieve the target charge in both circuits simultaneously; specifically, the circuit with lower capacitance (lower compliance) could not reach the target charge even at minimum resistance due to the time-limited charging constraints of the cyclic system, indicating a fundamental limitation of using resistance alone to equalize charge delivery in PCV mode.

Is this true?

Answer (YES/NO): NO